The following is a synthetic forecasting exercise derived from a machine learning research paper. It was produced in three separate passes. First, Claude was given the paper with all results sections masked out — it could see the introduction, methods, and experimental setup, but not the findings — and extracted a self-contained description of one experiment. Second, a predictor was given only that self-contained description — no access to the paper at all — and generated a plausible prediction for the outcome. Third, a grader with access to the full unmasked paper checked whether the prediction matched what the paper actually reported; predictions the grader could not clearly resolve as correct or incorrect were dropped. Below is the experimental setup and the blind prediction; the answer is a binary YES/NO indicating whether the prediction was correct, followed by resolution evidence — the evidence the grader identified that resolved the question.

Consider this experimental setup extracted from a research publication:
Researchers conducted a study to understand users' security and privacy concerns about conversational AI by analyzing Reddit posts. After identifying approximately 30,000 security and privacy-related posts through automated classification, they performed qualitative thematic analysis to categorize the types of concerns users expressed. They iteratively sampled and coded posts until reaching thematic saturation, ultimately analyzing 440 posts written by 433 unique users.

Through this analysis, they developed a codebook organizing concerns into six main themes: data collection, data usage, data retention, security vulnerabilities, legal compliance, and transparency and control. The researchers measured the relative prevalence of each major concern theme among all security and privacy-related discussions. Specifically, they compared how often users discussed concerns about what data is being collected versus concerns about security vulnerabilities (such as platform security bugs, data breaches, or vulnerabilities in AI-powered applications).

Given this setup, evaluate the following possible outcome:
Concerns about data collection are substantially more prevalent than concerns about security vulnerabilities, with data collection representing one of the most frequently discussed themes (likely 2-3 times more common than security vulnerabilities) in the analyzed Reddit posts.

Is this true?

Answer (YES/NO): NO